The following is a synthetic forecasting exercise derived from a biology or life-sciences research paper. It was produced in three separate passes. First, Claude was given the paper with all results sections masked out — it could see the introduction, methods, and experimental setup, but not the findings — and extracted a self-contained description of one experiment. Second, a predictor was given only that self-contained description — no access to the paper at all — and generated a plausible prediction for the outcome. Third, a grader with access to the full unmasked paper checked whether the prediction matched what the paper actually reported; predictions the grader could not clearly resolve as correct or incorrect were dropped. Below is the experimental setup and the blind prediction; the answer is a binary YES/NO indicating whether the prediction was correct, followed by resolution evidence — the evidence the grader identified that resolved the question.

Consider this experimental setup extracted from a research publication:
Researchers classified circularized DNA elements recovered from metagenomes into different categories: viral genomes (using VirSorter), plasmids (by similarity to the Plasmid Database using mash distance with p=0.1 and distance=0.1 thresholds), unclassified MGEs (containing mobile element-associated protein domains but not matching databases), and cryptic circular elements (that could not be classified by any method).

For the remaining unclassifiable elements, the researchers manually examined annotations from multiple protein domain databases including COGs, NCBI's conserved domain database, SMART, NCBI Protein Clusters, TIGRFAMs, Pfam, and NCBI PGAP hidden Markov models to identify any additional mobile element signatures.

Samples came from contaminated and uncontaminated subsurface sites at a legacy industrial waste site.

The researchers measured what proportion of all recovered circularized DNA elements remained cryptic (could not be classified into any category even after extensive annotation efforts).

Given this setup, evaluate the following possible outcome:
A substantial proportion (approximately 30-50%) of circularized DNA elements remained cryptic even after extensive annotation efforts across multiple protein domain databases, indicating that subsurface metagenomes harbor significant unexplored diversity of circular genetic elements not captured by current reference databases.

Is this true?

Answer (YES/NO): NO